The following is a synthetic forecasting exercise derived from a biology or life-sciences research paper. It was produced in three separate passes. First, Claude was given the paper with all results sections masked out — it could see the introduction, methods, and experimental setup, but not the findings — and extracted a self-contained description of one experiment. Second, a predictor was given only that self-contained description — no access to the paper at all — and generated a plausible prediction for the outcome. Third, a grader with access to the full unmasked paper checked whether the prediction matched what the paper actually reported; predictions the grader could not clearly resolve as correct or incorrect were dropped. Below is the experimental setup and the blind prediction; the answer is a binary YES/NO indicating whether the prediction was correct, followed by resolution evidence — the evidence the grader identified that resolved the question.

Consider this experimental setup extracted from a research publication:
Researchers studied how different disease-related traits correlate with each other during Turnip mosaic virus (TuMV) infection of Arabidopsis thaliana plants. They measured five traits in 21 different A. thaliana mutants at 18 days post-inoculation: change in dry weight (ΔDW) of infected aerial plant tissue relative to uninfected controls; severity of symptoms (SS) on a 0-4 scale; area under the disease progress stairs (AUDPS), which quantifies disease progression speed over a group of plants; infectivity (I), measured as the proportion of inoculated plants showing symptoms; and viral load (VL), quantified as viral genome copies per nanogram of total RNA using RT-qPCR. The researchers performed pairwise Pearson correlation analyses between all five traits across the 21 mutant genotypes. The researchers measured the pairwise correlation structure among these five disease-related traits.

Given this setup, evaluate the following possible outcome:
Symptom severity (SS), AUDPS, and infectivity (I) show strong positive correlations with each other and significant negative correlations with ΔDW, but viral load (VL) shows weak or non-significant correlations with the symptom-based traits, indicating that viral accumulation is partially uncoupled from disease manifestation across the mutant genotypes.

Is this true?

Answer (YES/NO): NO